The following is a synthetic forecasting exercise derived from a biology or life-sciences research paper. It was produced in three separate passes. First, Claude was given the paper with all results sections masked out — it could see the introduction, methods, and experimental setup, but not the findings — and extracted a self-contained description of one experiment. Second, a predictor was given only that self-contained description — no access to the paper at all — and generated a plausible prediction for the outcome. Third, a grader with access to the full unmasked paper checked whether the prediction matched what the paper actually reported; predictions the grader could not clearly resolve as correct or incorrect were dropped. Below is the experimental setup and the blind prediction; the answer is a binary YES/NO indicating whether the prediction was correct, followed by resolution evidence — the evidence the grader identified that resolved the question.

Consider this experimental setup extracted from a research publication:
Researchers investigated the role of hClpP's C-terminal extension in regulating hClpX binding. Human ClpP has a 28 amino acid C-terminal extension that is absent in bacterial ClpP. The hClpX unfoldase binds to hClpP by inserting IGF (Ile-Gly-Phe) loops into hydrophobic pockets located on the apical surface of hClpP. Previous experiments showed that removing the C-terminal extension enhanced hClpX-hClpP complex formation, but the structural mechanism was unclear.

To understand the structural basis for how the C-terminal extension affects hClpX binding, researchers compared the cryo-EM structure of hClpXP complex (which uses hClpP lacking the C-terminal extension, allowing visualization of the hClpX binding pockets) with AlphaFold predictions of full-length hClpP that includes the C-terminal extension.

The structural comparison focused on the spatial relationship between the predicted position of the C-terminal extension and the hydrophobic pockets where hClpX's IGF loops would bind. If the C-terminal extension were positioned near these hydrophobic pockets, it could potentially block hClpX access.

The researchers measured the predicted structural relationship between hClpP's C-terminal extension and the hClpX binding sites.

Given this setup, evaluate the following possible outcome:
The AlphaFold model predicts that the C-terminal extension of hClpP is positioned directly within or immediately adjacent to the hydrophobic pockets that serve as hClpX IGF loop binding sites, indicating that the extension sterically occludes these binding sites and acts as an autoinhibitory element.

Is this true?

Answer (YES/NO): YES